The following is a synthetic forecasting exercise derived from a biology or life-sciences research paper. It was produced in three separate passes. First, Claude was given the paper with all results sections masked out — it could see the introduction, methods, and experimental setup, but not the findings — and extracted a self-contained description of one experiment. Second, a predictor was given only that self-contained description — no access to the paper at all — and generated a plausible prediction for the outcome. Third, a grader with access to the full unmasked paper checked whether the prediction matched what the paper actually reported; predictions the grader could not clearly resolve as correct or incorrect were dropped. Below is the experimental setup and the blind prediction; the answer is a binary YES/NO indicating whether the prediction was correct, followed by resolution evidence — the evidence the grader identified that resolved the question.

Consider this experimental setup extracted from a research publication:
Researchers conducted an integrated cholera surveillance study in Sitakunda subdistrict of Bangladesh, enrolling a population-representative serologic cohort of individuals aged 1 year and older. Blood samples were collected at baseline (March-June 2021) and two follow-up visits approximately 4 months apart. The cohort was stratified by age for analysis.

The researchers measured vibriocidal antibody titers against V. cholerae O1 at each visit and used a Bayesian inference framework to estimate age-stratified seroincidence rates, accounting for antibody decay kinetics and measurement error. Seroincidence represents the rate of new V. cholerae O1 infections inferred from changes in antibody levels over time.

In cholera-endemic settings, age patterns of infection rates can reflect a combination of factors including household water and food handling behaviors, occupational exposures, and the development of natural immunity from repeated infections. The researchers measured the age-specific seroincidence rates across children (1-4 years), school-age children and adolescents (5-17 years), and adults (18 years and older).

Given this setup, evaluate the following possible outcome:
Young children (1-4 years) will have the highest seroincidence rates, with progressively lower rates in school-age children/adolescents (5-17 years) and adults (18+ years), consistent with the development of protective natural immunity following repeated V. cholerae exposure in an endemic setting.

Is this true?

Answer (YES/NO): NO